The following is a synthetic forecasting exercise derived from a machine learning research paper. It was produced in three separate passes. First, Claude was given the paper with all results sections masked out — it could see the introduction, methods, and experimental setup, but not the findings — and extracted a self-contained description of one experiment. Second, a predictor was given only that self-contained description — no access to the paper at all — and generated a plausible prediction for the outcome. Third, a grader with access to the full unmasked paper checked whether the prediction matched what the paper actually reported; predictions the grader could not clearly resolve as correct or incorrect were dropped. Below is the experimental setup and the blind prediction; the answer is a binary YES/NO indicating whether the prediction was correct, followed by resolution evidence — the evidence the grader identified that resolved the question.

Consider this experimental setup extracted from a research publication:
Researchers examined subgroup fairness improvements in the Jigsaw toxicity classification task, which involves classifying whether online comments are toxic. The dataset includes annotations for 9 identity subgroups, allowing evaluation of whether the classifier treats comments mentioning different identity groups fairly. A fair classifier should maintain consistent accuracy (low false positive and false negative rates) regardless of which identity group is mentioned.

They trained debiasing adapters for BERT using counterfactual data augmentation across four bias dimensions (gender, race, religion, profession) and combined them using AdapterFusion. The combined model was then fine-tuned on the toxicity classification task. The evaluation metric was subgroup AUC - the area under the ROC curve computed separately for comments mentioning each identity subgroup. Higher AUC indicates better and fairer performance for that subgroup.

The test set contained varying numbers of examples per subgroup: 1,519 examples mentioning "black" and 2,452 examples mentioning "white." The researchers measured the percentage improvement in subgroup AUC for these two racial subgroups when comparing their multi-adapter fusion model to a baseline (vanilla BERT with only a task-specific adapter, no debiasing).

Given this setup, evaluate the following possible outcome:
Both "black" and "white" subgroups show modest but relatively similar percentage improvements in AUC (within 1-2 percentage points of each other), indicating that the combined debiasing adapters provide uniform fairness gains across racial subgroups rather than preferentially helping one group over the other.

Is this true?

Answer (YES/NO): NO